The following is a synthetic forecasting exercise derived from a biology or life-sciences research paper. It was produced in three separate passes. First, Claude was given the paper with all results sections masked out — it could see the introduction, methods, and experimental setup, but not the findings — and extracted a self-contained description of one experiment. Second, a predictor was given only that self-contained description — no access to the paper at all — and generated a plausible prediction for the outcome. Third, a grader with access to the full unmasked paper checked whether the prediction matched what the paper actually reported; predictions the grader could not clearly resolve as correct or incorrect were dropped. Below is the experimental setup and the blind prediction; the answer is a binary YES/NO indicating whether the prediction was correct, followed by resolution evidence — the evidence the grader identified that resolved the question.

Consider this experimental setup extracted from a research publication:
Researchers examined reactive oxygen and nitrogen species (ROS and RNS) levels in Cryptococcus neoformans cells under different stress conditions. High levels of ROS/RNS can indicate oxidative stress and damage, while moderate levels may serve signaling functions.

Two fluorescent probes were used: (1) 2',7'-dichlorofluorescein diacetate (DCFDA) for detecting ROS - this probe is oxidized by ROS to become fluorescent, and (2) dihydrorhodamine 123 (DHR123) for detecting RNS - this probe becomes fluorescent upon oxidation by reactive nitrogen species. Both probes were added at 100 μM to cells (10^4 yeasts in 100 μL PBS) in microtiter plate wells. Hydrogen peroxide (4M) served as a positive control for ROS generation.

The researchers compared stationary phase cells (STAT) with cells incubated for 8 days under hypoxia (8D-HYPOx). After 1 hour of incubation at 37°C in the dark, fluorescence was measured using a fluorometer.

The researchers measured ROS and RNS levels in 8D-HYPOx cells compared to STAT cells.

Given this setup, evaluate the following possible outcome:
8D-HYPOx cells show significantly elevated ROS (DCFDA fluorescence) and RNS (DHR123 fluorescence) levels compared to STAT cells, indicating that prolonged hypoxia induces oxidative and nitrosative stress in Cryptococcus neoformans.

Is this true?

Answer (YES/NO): NO